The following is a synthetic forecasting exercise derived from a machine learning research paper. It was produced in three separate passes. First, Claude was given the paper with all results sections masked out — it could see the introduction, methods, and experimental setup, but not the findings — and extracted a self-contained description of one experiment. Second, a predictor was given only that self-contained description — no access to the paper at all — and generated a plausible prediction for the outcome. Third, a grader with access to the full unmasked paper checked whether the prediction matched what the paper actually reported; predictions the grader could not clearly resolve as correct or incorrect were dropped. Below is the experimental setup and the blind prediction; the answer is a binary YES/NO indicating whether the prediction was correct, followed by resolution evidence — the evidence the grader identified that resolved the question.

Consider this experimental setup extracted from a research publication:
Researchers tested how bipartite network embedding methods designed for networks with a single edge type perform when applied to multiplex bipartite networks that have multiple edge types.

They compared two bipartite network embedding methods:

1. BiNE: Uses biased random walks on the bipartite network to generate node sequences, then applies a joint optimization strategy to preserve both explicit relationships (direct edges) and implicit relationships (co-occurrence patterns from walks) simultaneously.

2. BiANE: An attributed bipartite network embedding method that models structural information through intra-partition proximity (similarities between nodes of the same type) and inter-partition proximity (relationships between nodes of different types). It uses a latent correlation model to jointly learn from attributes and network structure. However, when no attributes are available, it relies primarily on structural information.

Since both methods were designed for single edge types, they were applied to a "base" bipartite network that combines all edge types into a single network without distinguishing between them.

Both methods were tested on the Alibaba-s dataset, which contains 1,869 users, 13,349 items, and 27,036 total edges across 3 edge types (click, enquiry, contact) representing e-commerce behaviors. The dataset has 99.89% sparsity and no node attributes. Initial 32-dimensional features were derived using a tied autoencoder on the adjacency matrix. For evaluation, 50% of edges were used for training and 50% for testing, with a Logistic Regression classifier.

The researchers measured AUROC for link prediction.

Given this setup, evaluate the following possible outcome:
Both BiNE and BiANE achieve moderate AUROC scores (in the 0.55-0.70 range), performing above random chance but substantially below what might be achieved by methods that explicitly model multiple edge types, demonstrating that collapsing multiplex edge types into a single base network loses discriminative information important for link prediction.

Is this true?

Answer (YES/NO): NO